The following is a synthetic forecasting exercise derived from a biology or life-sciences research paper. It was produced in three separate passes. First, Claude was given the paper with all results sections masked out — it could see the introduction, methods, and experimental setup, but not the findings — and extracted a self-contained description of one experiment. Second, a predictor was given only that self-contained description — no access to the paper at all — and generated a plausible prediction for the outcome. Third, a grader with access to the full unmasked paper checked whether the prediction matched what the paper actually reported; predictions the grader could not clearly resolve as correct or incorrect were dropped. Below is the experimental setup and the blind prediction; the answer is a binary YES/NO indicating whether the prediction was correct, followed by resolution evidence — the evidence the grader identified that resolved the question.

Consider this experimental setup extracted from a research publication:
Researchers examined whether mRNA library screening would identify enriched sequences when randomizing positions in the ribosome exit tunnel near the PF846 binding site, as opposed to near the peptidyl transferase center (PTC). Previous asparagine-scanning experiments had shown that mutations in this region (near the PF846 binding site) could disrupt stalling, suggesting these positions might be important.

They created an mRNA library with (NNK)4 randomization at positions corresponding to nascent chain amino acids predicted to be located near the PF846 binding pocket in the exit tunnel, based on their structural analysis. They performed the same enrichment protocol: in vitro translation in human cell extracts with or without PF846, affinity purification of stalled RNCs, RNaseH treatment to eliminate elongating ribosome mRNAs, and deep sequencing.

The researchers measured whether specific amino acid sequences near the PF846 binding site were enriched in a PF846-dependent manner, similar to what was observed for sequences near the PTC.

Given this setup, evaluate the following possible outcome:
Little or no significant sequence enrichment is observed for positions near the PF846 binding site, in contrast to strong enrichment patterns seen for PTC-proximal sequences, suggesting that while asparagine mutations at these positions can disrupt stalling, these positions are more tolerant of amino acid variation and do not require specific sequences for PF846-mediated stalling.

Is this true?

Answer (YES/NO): YES